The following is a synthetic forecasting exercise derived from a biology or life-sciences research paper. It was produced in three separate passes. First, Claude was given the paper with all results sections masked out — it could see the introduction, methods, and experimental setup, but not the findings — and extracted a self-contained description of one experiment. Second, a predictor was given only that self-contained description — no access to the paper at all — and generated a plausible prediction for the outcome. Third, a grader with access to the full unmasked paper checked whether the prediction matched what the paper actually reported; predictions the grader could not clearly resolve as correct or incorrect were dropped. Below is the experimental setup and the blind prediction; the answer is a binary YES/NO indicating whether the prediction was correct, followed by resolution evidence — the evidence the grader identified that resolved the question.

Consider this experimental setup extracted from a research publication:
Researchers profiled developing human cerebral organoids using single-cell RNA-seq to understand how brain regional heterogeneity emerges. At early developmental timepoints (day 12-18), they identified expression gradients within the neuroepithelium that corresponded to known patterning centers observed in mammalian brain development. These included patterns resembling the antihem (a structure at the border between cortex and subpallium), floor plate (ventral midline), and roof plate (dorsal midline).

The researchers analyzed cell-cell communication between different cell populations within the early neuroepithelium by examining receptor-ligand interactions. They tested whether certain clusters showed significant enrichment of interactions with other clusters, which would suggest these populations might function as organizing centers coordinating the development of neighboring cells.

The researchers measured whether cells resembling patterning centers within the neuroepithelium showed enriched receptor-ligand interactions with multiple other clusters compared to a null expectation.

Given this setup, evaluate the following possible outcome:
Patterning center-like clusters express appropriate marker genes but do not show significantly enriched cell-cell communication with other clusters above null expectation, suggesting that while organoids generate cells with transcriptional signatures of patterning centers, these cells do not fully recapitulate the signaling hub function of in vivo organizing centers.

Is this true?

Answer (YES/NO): NO